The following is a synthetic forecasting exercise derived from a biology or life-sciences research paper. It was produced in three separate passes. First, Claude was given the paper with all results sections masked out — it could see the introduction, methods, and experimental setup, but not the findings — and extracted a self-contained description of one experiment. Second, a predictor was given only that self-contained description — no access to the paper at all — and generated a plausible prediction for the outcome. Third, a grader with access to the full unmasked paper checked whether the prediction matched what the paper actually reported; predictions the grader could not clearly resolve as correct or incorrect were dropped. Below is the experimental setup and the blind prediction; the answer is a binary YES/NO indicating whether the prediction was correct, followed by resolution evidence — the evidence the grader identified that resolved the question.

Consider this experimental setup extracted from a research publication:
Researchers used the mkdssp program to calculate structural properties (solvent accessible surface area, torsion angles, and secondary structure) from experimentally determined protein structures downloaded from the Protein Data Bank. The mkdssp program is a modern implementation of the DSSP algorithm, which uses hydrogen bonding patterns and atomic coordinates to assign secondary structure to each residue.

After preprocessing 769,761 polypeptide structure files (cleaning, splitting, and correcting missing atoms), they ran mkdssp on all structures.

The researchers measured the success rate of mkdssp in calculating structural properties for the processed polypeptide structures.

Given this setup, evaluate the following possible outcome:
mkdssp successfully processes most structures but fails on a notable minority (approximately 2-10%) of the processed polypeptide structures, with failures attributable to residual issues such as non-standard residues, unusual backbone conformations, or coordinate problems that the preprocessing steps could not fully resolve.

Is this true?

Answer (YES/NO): NO